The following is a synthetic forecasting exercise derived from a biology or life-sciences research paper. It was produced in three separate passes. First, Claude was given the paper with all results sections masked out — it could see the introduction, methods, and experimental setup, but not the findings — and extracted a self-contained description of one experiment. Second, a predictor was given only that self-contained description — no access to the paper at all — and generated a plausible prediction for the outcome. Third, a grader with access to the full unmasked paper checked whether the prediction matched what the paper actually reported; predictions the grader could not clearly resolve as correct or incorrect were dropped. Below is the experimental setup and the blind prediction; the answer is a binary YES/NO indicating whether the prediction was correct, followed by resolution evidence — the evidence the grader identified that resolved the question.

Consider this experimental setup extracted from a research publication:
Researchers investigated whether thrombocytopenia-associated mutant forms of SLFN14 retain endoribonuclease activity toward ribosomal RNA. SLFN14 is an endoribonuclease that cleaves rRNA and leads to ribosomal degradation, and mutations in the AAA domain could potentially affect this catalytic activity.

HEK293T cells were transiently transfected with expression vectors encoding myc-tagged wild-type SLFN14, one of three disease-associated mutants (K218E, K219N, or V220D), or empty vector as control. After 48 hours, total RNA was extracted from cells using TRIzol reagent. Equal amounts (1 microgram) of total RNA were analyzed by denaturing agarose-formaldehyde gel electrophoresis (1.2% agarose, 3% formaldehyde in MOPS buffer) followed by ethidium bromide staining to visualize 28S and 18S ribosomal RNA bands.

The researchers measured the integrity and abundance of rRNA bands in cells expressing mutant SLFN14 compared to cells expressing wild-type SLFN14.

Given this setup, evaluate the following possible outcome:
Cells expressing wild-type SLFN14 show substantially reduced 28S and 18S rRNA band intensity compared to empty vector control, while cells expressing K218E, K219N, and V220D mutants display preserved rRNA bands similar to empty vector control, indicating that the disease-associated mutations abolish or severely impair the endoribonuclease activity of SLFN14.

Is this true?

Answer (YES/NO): NO